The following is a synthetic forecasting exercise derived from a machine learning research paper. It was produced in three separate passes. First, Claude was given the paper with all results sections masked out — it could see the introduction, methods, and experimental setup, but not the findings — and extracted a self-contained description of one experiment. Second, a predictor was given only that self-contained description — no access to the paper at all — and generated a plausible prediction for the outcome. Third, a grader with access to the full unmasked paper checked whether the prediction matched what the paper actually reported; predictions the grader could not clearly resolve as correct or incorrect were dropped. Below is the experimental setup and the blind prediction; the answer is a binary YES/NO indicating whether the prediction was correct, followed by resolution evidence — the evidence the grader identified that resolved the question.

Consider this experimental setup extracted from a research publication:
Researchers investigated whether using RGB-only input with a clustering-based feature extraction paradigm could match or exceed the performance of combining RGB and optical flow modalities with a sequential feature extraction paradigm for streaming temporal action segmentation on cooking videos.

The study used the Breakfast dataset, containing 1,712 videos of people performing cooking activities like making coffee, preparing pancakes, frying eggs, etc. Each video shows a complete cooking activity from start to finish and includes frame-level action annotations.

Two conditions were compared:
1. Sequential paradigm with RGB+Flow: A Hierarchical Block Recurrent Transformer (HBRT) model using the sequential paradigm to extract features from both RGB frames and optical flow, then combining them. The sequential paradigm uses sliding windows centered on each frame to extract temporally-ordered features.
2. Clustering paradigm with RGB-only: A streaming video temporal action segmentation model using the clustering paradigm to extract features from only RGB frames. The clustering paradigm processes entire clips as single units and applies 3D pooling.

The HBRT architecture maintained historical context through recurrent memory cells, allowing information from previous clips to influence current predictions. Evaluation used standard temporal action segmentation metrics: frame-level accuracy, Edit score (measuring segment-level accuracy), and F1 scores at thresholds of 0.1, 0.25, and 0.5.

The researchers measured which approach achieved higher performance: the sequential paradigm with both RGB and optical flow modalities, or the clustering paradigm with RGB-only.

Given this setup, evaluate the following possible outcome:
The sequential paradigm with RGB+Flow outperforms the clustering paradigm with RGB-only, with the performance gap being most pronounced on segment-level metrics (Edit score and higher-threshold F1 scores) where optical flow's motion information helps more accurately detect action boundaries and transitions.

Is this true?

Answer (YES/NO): NO